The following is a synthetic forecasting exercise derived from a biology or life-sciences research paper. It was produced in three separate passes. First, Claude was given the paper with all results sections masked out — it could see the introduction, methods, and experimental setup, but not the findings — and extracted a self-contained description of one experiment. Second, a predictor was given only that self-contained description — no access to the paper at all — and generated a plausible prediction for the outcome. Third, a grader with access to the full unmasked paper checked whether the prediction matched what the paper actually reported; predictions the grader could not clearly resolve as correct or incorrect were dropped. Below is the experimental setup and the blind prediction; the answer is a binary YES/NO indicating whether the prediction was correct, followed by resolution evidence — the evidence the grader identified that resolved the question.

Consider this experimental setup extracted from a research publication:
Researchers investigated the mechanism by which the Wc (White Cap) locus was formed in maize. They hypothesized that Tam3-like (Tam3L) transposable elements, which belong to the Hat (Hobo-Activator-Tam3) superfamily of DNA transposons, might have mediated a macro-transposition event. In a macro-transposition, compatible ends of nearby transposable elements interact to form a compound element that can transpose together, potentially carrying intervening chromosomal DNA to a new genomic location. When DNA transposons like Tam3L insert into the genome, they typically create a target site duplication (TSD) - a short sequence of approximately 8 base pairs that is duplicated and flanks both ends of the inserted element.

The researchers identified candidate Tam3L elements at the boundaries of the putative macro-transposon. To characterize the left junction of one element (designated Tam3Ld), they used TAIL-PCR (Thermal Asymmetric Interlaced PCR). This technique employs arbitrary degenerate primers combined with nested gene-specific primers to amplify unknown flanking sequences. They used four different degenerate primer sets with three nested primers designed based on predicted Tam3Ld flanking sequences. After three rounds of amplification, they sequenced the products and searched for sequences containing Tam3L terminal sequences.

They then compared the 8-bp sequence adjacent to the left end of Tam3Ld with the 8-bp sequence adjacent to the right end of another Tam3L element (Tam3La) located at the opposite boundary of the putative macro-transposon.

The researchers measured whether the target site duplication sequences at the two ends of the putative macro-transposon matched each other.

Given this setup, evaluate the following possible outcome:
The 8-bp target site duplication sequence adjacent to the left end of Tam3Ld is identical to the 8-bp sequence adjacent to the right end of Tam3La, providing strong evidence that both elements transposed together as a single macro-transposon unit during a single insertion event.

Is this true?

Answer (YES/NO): YES